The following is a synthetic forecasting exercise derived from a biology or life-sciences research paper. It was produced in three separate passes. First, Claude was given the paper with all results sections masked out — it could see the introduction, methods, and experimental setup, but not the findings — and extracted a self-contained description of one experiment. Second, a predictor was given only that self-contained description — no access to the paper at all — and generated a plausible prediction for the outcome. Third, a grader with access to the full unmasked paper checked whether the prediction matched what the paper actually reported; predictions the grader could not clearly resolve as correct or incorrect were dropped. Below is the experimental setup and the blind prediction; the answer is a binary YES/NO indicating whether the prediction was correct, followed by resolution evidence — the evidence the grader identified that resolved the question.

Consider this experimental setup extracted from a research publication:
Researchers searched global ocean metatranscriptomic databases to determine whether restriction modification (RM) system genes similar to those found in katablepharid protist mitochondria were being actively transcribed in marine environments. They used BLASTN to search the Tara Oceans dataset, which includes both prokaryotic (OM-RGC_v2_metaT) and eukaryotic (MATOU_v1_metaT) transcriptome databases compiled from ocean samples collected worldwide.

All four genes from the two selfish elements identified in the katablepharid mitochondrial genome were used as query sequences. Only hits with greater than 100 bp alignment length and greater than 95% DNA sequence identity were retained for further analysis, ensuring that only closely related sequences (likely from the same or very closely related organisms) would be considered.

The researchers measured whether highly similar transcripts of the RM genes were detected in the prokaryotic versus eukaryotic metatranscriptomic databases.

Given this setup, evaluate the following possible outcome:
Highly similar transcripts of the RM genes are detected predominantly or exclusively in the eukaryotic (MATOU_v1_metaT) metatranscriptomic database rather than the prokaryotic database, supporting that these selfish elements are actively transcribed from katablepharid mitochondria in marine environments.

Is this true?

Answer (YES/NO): YES